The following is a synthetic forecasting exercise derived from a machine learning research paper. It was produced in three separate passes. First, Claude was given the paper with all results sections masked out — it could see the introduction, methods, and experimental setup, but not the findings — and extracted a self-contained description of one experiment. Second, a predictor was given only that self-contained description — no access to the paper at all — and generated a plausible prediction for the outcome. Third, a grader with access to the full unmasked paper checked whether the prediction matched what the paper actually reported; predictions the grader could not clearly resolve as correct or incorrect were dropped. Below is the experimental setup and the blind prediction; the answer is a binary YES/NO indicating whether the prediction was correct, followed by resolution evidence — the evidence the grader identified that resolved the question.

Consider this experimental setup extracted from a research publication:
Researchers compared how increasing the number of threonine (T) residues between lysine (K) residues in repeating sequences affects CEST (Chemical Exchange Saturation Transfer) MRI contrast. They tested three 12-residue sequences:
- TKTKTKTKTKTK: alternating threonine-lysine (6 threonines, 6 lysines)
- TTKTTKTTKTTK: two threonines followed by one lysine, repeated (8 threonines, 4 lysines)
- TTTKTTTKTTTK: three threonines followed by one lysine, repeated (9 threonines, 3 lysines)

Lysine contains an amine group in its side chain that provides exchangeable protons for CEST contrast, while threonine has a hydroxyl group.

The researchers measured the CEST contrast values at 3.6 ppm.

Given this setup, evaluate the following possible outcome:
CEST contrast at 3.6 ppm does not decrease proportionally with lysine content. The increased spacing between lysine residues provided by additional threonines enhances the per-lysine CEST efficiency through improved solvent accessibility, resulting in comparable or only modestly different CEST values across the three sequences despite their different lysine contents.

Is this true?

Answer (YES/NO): YES